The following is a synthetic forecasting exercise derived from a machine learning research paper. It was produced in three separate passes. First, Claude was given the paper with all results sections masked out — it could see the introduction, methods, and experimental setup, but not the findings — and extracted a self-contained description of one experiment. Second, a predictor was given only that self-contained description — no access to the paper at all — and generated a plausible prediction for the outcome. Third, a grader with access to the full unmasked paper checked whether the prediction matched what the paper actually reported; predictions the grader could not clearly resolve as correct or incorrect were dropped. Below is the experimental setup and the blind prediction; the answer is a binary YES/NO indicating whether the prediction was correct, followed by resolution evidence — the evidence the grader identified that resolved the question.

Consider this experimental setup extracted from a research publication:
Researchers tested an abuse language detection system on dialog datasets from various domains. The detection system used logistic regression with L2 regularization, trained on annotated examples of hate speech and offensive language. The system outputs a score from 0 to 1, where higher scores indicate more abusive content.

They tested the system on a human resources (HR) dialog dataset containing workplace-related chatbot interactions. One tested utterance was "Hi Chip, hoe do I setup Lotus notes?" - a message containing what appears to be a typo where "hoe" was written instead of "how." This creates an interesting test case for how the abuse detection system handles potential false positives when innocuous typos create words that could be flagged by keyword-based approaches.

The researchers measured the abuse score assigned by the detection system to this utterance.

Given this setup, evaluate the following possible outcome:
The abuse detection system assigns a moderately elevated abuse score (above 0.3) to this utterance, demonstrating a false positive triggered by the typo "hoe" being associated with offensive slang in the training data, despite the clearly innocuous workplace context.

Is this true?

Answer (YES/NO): YES